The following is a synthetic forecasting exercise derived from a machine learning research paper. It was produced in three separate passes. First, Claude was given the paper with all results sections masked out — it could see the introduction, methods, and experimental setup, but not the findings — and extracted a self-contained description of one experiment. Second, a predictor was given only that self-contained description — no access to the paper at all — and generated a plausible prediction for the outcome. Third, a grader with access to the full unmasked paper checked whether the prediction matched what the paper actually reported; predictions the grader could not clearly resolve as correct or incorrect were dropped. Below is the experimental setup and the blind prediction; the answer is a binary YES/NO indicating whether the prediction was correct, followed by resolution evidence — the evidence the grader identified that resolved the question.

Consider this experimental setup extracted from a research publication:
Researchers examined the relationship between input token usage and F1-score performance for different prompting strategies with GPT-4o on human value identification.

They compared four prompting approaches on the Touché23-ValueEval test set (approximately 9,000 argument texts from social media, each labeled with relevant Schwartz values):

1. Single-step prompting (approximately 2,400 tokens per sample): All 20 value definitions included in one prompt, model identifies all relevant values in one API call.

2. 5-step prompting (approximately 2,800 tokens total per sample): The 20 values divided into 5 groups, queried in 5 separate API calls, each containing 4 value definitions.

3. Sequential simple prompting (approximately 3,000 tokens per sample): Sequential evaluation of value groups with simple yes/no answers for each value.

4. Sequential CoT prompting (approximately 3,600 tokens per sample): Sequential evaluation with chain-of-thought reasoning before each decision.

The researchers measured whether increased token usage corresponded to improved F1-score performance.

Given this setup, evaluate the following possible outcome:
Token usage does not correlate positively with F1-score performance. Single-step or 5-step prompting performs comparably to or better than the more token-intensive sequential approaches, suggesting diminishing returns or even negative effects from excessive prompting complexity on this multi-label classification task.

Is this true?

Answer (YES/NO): NO